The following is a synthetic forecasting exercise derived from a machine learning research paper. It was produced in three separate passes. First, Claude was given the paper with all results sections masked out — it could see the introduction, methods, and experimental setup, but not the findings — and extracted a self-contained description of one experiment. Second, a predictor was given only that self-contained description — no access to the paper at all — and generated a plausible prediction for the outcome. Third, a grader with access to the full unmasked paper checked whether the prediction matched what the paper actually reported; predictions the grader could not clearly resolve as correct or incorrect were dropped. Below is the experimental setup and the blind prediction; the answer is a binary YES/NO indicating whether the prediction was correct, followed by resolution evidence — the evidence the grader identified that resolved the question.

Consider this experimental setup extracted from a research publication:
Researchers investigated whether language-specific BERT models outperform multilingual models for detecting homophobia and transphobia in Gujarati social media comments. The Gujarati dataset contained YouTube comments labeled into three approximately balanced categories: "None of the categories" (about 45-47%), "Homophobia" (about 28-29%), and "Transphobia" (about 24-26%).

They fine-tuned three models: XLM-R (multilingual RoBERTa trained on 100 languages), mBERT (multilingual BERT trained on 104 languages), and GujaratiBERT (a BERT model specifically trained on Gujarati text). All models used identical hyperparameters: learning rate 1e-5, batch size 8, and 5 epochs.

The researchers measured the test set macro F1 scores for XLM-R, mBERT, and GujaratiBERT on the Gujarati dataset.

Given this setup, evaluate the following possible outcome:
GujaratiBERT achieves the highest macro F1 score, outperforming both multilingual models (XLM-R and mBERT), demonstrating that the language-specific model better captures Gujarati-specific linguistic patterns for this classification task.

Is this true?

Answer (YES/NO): NO